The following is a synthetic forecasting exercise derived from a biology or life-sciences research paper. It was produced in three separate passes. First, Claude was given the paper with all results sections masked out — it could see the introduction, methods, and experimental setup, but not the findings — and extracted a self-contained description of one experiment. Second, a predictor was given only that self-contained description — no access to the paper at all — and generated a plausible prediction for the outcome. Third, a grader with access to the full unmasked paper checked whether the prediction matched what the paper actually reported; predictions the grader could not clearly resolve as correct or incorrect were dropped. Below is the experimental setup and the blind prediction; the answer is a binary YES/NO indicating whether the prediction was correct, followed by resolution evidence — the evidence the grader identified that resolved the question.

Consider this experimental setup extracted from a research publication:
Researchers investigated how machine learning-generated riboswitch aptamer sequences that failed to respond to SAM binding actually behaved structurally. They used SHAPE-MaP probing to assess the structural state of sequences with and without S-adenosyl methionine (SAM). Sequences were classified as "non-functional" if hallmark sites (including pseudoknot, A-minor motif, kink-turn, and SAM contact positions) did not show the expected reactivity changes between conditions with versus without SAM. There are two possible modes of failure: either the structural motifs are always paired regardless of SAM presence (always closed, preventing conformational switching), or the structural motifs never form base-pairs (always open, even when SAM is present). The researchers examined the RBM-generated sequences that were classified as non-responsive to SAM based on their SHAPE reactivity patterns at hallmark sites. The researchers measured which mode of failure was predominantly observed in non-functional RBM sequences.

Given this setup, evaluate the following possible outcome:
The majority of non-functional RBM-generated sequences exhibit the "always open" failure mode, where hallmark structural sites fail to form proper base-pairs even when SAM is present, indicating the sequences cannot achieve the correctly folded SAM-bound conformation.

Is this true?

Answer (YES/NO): YES